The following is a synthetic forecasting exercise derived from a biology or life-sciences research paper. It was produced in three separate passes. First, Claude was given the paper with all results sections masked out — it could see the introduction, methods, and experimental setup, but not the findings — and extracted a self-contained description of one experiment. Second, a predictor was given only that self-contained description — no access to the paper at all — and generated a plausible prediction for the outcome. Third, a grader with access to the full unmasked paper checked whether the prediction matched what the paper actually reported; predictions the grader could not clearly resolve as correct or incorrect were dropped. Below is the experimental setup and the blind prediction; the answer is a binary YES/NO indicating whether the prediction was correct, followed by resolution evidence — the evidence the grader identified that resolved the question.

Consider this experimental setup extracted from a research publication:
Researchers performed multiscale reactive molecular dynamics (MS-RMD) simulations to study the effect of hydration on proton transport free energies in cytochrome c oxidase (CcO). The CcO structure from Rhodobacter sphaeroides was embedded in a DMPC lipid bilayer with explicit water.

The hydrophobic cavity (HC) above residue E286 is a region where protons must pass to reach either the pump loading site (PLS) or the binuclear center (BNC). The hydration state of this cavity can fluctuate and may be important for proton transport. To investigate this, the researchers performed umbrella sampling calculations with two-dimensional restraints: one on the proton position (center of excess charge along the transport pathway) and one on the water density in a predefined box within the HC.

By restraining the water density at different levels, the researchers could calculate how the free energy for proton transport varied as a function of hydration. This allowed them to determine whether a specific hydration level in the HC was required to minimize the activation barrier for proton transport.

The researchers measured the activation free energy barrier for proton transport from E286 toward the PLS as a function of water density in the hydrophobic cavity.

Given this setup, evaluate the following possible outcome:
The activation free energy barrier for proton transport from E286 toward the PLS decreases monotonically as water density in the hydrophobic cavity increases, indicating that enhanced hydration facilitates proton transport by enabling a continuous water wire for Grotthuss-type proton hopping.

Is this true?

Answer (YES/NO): NO